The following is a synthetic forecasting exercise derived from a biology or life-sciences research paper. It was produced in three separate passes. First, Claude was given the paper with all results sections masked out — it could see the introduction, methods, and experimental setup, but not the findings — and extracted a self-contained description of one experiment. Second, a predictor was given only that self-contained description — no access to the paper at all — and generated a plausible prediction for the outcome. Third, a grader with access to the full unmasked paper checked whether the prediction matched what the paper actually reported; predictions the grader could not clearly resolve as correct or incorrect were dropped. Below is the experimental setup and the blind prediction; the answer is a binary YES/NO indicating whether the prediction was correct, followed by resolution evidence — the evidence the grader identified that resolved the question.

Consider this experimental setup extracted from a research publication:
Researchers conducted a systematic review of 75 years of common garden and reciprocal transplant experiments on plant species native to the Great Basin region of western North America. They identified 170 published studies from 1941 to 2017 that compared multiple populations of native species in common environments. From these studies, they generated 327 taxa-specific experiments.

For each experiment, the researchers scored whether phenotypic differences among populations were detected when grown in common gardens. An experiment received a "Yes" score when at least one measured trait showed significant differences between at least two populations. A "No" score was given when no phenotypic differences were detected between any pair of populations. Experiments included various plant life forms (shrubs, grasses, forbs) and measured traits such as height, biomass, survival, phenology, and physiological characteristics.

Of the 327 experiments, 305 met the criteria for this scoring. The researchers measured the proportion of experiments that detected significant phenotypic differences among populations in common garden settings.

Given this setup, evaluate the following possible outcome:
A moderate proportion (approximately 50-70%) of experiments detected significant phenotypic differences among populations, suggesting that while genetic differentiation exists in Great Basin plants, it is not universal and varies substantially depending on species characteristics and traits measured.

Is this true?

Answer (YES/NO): NO